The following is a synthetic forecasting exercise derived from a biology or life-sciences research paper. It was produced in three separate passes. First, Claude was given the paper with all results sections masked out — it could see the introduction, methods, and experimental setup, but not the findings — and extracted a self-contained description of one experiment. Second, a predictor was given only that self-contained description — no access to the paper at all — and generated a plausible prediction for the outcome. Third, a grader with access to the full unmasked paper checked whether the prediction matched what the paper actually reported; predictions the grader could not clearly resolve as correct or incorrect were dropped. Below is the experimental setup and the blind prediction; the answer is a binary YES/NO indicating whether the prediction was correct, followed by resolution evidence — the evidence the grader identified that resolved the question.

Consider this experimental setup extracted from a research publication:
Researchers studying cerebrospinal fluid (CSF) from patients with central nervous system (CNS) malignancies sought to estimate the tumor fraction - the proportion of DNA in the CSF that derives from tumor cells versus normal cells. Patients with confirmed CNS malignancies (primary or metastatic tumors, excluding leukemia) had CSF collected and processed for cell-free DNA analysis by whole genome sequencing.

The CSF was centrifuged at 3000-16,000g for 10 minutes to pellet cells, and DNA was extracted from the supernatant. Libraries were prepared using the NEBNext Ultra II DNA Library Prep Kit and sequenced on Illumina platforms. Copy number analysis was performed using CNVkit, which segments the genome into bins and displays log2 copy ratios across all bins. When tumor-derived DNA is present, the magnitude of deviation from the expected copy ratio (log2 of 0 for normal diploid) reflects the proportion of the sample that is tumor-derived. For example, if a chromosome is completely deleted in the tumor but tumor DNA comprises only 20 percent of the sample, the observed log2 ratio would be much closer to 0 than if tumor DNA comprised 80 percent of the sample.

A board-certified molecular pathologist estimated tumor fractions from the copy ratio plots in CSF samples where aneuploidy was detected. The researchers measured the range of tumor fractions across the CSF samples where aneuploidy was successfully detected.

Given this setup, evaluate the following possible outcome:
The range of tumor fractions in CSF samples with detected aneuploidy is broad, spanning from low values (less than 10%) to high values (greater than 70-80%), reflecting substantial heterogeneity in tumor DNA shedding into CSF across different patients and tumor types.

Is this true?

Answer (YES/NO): YES